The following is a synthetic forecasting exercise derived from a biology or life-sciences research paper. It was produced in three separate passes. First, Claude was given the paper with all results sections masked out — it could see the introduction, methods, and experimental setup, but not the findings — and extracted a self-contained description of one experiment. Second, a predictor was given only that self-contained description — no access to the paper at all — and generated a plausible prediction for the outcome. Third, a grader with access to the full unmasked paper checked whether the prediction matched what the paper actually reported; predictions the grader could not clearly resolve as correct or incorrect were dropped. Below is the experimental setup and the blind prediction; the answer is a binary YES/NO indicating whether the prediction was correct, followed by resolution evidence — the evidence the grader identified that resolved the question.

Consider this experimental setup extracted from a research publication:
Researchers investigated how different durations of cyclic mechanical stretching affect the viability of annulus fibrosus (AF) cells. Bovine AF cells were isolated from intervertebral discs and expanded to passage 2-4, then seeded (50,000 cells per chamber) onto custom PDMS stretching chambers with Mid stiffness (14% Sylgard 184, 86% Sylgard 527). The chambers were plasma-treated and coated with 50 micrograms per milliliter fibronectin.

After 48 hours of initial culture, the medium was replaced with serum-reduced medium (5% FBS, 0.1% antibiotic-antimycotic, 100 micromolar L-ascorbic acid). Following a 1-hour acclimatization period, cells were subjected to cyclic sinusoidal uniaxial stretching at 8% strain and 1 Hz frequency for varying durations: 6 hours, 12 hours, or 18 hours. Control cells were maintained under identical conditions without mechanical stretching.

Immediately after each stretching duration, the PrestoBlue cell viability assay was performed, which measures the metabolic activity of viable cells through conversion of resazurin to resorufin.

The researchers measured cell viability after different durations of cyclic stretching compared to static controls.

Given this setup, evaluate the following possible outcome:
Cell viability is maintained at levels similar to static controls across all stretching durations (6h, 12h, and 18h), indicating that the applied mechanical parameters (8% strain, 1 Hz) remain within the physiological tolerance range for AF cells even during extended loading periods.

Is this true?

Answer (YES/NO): NO